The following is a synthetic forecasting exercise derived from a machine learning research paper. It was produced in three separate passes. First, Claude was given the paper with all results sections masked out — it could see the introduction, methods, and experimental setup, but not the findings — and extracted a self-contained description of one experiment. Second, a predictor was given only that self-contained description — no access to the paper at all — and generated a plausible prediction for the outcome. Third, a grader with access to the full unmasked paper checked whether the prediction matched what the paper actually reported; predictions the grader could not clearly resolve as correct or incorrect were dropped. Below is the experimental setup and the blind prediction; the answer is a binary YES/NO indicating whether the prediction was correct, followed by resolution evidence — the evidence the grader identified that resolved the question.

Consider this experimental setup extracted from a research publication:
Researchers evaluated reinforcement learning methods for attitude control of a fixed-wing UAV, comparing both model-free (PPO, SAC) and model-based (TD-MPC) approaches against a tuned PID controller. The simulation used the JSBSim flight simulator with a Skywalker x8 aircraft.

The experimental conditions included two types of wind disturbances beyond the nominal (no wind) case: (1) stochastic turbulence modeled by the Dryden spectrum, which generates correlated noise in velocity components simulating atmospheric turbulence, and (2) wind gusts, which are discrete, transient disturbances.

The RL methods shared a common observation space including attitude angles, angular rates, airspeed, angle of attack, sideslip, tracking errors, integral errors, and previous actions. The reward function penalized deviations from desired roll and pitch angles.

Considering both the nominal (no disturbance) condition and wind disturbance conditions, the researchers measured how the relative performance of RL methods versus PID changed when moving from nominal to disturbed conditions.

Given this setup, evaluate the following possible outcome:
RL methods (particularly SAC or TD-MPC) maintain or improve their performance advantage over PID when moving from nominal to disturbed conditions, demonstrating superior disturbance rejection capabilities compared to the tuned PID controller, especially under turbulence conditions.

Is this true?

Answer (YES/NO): NO